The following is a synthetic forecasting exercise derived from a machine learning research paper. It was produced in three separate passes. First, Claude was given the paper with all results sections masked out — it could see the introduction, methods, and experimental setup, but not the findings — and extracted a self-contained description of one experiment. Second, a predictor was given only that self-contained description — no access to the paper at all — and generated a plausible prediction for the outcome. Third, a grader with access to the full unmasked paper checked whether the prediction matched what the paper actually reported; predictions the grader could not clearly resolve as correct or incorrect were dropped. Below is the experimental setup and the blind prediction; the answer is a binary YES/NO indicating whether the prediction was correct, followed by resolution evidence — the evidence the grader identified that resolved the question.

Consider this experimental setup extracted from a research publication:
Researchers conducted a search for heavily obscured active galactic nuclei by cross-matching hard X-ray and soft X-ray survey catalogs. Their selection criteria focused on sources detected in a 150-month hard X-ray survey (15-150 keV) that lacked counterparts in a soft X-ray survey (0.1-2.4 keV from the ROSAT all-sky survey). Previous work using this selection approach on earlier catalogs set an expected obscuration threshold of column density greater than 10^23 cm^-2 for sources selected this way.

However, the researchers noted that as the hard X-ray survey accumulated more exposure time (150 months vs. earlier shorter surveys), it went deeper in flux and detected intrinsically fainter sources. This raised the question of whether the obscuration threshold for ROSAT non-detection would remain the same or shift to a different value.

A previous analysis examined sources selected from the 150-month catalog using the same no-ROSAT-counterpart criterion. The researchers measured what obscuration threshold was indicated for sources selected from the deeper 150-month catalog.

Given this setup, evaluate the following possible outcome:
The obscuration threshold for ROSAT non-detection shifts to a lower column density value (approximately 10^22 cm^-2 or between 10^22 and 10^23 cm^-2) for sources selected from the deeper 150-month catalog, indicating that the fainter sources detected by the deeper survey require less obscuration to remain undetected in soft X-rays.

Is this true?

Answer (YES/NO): YES